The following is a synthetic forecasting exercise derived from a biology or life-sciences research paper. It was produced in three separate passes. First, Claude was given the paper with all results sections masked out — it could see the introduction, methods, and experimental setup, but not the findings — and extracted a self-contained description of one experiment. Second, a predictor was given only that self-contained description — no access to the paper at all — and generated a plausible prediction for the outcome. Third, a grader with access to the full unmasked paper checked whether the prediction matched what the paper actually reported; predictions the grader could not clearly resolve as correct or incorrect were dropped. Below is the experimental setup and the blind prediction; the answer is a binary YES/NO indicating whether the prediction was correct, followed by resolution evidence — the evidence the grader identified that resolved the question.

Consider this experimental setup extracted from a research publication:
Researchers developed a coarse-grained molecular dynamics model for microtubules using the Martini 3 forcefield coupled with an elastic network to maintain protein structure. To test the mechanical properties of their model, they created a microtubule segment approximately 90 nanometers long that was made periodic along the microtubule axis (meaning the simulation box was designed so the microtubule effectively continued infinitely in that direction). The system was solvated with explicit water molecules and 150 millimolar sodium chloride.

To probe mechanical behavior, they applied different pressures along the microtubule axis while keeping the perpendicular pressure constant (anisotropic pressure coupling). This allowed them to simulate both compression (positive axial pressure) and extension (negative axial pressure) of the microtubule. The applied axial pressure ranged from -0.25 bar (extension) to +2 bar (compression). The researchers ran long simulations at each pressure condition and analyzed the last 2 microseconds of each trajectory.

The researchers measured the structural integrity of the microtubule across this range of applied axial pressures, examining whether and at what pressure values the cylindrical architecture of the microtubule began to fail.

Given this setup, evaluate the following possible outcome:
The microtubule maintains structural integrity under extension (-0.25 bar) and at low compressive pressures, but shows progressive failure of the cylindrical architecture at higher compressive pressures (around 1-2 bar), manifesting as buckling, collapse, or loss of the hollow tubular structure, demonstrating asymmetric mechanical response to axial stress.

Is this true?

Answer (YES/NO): NO